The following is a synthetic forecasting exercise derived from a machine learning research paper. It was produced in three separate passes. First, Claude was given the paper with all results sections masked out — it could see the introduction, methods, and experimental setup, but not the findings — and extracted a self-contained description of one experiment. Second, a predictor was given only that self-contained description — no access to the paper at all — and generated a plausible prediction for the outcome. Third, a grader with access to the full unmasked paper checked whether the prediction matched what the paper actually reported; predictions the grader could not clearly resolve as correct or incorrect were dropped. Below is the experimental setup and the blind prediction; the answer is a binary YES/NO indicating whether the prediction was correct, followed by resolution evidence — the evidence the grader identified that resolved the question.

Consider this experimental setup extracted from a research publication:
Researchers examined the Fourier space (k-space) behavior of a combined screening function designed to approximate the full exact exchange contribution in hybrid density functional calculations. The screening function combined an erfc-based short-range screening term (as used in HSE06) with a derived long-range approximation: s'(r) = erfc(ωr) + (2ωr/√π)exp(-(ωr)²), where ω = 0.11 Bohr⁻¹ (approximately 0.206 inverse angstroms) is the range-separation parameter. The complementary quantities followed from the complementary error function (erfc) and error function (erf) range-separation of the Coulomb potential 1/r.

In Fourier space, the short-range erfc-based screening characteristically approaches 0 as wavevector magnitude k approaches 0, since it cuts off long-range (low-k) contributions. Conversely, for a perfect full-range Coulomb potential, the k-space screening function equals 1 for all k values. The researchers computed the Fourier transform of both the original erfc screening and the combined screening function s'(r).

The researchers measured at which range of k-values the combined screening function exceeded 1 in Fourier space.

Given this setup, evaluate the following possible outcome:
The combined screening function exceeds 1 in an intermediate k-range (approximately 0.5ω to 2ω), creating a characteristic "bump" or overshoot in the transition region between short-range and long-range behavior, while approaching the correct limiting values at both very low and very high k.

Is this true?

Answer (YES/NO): NO